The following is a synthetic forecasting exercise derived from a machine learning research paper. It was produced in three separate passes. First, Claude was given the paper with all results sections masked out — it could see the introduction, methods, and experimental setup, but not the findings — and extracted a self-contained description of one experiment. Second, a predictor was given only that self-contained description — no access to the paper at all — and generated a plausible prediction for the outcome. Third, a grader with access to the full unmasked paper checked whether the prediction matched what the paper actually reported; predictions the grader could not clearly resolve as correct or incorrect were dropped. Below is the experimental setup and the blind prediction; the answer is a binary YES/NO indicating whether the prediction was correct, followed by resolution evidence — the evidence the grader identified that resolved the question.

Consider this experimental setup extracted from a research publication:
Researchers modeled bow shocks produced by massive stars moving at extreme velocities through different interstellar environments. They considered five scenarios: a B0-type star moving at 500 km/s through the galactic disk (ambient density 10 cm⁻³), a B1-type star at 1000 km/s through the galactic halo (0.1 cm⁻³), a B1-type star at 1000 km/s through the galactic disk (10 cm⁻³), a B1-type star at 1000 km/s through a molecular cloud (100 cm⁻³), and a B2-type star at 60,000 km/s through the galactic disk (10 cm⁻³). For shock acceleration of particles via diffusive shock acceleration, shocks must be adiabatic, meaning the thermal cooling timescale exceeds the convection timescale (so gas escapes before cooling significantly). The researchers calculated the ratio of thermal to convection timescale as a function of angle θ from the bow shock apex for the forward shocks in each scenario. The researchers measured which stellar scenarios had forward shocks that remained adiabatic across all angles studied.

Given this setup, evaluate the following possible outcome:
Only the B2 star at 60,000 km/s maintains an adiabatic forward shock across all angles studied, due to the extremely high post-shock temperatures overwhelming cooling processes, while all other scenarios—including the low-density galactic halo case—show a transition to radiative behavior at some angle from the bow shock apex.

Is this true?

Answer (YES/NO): NO